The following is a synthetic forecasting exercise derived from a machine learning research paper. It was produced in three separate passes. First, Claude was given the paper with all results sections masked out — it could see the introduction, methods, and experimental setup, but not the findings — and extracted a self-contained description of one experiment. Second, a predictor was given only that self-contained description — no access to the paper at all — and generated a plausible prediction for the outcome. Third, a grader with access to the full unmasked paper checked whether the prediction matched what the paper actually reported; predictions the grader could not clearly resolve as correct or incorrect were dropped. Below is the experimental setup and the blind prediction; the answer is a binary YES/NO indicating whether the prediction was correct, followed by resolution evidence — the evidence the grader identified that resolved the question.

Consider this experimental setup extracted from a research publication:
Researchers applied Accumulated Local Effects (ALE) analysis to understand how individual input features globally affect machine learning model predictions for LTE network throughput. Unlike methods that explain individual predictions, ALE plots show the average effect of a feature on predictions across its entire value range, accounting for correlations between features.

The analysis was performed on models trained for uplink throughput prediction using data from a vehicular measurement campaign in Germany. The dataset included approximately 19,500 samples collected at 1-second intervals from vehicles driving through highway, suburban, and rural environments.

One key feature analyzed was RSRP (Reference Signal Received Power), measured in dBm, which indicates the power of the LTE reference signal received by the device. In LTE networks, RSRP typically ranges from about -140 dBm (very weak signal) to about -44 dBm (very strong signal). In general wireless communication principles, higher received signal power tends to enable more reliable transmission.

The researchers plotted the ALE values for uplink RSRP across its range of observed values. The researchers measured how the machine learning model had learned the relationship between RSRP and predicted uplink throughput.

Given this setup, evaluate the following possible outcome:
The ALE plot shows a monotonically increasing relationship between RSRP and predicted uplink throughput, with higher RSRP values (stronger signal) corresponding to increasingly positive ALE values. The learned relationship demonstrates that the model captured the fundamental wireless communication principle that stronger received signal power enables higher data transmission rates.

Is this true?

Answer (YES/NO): NO